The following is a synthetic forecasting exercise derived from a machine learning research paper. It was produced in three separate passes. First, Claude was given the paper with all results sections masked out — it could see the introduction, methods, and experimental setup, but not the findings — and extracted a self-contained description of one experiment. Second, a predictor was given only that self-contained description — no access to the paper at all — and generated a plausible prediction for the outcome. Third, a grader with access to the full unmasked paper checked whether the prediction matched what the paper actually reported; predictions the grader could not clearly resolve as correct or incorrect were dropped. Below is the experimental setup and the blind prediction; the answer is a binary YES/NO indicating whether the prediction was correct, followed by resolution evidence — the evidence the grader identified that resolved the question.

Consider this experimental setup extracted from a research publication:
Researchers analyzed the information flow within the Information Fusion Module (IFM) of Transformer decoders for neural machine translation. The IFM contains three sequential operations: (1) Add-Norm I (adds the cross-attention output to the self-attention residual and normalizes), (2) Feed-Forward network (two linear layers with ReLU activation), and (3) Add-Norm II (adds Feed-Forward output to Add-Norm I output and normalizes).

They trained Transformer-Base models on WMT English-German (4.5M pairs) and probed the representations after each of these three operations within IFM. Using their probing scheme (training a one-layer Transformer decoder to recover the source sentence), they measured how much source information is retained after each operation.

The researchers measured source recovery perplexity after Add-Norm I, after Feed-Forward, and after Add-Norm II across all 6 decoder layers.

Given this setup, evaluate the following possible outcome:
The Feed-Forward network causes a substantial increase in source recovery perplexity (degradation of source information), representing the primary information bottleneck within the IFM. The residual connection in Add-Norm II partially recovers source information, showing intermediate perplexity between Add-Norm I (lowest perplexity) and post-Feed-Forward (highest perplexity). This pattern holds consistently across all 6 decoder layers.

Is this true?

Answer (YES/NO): NO